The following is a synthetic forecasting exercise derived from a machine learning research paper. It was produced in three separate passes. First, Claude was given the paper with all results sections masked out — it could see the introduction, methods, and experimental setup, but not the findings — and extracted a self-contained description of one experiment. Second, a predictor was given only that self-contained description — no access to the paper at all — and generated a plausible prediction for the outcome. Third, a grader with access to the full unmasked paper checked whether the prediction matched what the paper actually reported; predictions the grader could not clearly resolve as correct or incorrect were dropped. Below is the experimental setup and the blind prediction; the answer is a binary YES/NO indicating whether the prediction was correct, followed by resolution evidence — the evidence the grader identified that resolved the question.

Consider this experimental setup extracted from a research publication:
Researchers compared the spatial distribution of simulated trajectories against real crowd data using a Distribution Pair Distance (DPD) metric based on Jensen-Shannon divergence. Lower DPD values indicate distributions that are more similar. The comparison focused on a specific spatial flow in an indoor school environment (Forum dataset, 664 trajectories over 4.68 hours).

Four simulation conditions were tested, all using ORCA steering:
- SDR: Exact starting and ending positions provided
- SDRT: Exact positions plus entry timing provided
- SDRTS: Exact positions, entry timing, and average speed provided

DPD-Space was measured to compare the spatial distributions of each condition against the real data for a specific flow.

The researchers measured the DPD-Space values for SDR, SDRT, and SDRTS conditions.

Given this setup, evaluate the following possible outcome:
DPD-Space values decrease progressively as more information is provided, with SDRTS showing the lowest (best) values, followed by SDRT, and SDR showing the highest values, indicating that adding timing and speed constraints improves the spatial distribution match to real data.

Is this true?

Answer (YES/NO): NO